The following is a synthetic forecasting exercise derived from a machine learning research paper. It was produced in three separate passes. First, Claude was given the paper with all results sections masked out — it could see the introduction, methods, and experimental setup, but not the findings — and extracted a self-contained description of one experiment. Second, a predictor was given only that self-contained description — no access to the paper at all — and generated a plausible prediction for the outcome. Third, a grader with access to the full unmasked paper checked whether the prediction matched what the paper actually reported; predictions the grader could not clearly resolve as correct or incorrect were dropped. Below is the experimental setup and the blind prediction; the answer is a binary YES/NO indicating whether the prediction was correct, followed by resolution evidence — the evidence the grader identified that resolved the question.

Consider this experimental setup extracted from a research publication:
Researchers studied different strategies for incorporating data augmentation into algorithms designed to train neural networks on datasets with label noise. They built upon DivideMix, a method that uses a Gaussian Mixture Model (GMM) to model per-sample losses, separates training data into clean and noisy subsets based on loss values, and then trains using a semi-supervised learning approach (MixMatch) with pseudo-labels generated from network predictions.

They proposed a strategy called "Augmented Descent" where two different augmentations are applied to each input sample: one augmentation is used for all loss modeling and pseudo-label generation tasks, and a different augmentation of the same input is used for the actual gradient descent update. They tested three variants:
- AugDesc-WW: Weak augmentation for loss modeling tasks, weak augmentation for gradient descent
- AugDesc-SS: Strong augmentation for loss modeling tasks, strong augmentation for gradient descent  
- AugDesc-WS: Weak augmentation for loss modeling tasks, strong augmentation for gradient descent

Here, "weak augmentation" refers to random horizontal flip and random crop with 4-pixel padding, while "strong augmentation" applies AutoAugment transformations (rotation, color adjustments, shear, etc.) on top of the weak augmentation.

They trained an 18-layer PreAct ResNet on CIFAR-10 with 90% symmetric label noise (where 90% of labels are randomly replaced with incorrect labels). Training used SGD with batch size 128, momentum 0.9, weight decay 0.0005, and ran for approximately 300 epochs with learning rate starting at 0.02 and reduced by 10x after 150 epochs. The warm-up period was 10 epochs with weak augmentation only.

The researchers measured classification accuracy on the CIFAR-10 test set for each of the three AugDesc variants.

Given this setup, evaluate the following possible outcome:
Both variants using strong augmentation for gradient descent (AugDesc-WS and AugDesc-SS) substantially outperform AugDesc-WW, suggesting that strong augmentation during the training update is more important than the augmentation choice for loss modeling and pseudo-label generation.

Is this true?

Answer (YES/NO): YES